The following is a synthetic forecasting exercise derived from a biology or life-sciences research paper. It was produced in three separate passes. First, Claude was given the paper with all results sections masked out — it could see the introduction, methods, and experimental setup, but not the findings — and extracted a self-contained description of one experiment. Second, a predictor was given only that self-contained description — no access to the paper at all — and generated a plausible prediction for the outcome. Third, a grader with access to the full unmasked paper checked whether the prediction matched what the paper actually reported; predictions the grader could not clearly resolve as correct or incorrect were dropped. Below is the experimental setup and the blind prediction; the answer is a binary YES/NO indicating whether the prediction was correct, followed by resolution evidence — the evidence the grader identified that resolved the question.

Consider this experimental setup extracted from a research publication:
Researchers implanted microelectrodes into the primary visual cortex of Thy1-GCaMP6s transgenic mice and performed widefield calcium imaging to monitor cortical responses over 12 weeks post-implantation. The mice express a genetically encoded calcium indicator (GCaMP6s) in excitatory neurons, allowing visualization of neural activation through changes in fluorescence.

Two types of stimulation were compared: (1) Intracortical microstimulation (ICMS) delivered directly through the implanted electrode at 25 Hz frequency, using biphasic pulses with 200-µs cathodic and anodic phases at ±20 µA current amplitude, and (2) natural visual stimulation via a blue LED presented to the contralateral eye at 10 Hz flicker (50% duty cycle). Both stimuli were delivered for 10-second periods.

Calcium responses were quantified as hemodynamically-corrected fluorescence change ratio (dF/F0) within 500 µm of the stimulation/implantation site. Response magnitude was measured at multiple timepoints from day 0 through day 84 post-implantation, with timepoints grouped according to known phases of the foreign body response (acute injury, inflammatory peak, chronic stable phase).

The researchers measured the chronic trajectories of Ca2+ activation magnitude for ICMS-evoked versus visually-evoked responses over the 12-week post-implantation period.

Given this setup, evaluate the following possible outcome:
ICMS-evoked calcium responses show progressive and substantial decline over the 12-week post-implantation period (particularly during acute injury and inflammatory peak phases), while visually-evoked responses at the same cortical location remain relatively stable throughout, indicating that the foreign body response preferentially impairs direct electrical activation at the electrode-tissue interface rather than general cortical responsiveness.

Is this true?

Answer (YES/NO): NO